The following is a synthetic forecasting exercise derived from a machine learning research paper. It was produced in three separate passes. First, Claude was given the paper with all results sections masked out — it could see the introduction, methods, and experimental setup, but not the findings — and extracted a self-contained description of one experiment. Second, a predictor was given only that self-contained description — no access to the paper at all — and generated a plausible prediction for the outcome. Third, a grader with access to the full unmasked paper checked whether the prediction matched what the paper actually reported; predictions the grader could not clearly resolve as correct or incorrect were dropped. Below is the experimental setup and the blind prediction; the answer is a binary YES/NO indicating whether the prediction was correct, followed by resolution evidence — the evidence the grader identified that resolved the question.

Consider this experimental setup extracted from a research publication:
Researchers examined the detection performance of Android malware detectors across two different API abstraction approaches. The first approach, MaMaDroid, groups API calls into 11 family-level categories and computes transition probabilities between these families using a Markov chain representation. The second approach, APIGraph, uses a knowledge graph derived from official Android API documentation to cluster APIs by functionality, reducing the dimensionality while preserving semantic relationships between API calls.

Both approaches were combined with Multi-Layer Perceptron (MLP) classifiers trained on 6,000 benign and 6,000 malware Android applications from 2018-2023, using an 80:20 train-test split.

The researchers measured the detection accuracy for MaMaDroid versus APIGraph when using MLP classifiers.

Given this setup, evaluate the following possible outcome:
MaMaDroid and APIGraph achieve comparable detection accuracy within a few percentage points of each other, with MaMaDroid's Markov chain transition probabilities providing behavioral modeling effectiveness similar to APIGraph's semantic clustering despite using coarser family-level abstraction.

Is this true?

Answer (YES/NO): YES